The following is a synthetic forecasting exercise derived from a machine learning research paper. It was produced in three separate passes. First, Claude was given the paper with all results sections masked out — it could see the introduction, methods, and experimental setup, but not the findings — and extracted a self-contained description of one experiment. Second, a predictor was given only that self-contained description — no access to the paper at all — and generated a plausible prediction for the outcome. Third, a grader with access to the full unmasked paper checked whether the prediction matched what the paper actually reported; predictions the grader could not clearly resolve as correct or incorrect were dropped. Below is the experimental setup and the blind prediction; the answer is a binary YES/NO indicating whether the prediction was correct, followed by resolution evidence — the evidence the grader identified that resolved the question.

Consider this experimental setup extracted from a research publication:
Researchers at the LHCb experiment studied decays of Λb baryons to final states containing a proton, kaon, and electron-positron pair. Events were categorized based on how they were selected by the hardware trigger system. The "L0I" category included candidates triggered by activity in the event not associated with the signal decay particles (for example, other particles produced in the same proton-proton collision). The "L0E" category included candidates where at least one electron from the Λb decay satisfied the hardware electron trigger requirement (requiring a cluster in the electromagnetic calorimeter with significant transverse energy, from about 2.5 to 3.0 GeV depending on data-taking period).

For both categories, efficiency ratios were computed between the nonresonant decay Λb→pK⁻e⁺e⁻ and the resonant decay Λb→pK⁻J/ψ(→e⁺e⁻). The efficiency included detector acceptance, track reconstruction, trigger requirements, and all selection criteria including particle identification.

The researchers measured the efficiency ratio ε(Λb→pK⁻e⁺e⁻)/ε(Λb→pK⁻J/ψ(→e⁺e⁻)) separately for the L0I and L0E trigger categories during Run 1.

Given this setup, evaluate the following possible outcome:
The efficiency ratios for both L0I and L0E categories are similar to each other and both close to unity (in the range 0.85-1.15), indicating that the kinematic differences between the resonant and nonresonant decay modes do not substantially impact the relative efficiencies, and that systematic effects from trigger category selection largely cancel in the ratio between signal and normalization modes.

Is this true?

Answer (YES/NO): NO